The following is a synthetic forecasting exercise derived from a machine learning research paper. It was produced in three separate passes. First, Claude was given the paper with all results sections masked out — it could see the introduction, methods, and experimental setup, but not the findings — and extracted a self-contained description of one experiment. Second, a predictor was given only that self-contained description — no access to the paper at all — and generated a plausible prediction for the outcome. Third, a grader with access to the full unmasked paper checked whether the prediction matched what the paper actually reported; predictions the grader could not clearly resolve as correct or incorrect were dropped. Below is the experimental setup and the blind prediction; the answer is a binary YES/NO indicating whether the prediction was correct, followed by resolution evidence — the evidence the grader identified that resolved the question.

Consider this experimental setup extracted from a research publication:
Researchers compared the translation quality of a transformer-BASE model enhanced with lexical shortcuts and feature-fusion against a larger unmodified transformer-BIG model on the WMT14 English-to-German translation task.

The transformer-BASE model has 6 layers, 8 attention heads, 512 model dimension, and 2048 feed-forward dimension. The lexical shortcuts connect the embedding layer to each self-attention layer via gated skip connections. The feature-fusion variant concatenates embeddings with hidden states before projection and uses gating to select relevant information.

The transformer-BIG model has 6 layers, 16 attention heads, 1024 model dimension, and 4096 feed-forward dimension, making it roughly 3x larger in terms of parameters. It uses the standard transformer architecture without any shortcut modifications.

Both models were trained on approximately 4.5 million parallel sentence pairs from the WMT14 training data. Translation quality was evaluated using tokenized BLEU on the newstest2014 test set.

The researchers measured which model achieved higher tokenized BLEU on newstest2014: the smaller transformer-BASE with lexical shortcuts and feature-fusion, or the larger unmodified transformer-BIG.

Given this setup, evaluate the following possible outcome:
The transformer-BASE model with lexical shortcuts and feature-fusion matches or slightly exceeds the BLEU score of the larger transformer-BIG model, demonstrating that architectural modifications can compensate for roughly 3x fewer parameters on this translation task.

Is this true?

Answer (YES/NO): NO